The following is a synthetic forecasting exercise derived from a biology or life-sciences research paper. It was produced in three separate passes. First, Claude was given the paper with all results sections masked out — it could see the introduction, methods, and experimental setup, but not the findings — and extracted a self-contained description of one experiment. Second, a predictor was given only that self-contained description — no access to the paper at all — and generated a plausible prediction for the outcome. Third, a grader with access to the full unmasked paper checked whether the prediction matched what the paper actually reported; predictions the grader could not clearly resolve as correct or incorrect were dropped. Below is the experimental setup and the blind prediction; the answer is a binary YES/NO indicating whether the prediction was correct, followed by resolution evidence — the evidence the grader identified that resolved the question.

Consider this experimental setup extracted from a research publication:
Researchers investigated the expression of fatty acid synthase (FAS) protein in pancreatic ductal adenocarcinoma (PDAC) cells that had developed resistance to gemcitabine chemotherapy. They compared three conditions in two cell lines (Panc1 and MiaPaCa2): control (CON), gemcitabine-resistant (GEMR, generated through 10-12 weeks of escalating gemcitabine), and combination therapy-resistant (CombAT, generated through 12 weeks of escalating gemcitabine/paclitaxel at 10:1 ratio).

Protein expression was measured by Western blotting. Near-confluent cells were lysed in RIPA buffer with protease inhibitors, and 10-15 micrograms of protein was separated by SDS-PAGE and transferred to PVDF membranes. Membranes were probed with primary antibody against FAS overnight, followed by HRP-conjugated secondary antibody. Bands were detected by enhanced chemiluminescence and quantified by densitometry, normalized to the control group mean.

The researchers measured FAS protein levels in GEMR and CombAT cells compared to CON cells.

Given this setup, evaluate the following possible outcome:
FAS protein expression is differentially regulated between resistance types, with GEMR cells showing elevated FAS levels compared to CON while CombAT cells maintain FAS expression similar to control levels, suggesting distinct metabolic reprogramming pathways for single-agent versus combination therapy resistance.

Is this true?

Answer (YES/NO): NO